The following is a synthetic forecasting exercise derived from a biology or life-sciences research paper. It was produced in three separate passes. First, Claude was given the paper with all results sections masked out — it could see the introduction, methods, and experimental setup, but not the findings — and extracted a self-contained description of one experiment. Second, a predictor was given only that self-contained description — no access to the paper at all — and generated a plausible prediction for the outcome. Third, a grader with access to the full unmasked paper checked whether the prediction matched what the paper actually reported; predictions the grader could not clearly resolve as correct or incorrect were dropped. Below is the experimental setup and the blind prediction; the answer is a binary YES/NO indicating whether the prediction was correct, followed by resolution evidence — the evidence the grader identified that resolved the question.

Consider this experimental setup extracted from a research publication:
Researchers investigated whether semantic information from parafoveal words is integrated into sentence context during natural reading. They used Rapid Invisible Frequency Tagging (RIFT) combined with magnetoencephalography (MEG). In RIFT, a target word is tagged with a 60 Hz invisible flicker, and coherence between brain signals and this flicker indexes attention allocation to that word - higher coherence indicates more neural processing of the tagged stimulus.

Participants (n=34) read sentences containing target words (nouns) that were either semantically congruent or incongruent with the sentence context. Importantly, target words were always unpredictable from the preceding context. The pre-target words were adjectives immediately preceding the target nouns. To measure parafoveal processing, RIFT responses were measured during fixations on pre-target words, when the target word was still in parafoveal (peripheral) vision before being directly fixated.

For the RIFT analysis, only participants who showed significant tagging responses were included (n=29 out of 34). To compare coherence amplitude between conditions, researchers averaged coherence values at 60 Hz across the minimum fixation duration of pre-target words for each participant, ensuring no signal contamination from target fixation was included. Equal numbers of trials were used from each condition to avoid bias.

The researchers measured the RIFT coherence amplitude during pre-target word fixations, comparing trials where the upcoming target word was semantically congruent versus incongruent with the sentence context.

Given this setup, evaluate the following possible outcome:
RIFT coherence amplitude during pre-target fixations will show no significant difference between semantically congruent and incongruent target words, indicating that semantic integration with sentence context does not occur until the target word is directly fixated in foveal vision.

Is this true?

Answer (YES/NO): NO